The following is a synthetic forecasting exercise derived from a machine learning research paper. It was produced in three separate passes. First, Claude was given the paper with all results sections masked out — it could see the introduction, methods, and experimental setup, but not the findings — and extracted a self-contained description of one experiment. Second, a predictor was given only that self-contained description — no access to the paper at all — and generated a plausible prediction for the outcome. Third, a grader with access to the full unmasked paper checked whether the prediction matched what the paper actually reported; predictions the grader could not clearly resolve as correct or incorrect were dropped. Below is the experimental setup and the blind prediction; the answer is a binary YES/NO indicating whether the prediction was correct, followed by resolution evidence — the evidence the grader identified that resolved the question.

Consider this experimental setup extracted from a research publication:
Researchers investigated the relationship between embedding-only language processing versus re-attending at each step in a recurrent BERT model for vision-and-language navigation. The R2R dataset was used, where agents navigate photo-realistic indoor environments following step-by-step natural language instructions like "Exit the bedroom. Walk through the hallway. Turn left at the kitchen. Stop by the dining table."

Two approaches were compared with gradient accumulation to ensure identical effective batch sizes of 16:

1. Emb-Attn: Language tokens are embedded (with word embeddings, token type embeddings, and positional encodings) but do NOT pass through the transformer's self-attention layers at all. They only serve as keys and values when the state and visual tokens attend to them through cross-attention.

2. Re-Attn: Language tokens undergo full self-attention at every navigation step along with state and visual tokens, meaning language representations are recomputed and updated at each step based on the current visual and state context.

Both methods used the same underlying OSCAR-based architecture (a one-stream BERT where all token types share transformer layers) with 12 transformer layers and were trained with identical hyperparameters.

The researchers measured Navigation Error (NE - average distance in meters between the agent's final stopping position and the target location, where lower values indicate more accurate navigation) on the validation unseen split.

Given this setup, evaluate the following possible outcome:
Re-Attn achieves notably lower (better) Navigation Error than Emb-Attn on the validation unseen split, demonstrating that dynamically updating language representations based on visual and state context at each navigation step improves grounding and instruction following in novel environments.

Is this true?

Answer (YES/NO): NO